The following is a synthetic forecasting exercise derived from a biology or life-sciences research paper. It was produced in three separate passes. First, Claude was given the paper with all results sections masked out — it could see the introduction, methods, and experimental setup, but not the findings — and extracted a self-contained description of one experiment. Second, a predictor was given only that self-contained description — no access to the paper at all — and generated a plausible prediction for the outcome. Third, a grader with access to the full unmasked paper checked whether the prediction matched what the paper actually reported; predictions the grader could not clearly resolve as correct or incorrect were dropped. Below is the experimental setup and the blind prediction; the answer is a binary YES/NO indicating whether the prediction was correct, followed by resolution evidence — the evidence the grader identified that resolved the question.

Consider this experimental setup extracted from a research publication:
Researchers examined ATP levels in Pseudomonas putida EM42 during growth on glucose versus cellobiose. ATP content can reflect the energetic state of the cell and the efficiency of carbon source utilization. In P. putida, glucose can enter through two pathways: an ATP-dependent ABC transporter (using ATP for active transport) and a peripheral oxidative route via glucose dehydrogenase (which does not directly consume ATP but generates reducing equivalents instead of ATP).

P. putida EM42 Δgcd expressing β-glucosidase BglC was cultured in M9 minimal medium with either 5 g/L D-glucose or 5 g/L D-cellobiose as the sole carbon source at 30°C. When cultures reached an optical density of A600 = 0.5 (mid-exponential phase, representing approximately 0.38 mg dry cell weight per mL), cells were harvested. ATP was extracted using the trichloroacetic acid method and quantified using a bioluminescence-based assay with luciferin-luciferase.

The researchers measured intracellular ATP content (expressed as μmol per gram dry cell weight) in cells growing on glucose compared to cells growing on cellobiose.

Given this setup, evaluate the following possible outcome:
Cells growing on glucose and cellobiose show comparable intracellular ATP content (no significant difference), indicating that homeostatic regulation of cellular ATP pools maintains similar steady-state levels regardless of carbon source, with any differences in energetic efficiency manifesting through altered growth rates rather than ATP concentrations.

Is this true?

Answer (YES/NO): NO